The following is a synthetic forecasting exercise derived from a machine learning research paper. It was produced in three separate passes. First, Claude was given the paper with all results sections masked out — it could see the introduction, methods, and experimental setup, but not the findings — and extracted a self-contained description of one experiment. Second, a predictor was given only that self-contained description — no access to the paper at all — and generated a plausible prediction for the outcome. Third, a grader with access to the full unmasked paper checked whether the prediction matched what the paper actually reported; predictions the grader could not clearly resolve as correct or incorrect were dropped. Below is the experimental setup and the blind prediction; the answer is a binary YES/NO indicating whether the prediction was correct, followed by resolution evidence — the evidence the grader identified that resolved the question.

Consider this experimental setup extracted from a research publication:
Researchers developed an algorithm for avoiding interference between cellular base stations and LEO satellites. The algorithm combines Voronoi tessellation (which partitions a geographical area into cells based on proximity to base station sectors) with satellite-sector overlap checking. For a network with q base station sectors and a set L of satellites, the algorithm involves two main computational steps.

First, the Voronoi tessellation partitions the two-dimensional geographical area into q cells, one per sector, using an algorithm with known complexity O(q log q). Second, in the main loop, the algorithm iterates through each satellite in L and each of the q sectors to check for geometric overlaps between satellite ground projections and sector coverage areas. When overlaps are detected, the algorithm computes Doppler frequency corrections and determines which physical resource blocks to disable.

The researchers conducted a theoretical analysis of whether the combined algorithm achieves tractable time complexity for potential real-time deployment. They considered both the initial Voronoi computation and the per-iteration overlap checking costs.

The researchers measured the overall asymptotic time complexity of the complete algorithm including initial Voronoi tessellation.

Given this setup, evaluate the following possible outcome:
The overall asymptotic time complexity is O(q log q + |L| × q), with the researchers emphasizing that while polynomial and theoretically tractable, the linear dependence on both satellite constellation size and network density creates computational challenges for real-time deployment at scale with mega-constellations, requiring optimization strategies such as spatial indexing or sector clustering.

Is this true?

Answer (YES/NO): NO